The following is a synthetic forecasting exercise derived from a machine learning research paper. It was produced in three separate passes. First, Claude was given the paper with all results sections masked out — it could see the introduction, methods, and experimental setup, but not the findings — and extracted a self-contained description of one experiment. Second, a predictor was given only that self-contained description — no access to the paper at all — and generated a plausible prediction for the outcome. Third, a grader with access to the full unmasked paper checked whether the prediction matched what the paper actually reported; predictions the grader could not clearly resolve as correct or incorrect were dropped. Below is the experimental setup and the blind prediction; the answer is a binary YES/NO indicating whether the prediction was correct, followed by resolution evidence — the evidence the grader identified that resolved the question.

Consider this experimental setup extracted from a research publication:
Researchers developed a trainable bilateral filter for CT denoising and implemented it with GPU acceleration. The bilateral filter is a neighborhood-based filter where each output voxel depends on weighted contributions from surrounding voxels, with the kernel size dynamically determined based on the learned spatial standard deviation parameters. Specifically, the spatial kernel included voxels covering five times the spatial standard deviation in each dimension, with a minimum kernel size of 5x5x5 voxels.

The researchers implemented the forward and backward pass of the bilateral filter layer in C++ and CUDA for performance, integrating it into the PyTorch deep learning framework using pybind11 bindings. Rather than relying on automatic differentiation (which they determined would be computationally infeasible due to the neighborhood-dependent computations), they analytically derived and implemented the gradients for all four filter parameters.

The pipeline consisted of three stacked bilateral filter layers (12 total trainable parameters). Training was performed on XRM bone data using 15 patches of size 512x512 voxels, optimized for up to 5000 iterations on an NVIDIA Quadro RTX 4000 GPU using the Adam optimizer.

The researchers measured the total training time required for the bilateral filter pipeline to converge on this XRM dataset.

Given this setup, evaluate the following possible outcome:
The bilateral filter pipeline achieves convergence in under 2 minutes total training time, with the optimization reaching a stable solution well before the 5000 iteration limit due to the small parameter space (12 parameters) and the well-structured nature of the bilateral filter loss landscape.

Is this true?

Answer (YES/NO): NO